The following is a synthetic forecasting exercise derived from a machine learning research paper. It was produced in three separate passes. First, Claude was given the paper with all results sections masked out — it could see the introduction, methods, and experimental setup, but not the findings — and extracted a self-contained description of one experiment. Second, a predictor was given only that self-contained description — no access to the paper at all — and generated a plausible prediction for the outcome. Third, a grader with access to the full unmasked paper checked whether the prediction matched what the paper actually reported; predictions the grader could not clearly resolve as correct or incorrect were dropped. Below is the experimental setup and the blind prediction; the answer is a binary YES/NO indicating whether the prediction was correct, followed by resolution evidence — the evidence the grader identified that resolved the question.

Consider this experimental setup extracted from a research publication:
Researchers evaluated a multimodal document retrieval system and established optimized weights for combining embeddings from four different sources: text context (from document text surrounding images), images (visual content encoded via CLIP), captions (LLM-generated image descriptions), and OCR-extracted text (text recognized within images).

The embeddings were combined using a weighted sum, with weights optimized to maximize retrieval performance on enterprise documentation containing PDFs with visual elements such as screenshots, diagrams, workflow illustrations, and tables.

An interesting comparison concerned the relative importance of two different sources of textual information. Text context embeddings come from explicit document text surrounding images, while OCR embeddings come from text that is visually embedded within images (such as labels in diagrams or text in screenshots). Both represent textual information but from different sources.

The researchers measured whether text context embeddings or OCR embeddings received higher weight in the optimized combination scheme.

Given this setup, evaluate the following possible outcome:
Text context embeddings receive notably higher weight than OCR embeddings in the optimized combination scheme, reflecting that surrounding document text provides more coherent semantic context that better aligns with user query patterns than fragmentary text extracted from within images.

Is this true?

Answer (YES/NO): NO